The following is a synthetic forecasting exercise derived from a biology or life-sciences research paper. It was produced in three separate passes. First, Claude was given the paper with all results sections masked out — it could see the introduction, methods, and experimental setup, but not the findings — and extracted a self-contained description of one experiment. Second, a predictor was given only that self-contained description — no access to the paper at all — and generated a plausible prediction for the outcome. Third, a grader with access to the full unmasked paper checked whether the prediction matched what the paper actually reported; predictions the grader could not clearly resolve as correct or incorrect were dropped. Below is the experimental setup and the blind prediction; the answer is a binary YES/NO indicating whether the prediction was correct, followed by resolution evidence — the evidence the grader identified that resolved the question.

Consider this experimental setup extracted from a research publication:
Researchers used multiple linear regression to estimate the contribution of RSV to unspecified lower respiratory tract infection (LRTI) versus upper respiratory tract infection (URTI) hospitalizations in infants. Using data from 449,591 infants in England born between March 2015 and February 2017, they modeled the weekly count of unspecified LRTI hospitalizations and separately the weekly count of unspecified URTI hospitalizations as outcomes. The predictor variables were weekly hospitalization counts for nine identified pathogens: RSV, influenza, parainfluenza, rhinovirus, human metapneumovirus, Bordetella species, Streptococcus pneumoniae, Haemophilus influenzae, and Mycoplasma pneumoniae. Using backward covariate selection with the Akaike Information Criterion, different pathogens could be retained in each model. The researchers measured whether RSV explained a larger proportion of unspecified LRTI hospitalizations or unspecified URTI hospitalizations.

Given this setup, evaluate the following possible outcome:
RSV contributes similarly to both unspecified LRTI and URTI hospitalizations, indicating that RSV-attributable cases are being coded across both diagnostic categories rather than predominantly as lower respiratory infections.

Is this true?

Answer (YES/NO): NO